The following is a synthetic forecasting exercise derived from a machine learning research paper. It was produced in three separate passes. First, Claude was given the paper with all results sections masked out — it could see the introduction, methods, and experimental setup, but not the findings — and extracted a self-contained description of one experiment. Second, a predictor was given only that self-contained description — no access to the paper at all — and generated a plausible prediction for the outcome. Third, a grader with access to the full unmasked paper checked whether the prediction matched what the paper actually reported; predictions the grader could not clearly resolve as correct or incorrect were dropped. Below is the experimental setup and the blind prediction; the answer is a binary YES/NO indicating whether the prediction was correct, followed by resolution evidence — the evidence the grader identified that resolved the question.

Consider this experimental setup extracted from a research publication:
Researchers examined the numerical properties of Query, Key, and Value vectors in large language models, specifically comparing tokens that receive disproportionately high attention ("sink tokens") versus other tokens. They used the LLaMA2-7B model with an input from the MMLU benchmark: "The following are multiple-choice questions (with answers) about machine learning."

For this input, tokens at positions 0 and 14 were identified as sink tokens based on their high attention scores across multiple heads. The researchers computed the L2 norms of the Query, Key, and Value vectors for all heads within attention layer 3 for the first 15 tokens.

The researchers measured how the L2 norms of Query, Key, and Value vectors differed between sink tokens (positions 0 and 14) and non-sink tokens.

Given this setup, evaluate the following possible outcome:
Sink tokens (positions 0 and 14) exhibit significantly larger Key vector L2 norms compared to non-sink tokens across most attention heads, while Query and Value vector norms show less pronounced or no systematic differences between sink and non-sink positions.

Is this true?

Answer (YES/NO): NO